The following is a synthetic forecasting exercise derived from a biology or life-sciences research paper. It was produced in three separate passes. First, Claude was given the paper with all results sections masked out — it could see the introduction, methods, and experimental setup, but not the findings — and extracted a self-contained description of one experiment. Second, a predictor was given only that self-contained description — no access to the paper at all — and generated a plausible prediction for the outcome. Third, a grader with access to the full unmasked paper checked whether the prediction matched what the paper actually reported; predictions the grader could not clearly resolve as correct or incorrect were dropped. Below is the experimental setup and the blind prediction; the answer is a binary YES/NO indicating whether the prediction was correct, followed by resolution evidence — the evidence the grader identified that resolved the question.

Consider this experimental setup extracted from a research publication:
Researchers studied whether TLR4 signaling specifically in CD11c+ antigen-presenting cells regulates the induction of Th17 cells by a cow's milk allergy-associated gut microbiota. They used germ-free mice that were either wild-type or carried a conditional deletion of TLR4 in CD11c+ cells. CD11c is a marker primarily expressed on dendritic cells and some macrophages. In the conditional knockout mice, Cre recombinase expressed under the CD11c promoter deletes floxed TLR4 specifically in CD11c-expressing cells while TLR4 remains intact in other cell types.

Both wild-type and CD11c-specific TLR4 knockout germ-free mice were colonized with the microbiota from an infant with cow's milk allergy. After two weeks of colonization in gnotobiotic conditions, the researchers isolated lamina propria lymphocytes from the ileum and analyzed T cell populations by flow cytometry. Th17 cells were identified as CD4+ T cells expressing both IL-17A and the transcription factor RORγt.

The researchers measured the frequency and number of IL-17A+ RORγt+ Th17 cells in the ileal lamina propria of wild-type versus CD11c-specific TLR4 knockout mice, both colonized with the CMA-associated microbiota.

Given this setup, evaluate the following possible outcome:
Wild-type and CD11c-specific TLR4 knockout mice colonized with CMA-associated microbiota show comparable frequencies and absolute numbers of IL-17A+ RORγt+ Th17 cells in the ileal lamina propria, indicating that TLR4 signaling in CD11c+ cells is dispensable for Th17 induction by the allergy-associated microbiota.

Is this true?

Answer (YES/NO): NO